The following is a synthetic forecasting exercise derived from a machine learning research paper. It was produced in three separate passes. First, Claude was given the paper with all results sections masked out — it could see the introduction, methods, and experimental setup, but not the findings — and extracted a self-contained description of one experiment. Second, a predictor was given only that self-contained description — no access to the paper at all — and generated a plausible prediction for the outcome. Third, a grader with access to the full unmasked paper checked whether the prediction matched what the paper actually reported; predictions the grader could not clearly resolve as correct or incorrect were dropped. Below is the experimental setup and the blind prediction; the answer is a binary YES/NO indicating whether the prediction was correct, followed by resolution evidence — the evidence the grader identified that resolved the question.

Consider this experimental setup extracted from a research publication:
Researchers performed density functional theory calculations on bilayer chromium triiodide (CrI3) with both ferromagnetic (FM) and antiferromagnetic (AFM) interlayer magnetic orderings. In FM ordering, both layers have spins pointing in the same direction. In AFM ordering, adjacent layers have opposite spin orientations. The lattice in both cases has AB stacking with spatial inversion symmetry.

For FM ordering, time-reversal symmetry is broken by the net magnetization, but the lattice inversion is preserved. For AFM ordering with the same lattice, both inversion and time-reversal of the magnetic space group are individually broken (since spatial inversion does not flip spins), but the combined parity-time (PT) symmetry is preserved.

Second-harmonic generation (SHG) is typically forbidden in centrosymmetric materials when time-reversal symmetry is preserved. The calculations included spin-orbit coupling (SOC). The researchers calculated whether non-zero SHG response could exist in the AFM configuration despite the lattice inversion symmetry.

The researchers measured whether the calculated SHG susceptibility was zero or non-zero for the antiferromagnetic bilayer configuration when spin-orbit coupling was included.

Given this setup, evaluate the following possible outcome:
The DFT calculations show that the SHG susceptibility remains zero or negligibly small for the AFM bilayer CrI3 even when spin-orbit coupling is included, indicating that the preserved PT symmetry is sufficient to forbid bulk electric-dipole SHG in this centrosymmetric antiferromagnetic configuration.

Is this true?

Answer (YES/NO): NO